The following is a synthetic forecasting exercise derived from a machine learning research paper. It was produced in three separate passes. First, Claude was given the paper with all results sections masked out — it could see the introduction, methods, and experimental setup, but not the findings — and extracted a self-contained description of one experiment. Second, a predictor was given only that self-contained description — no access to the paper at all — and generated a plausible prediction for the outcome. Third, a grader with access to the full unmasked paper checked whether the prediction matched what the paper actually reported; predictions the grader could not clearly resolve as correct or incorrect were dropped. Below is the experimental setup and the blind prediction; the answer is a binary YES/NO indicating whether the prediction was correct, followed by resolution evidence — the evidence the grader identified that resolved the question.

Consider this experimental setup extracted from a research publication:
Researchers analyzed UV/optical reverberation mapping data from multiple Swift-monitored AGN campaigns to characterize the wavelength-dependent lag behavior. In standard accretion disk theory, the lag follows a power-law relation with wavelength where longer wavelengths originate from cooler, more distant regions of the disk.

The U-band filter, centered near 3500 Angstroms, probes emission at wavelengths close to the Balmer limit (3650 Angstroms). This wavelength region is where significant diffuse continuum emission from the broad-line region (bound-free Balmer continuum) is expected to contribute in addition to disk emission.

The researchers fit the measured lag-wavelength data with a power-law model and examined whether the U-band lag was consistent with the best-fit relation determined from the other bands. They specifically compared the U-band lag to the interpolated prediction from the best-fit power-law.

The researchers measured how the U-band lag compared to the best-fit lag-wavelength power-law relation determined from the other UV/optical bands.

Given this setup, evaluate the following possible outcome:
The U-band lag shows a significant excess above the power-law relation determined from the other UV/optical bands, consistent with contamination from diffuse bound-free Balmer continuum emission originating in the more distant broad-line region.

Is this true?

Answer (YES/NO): NO